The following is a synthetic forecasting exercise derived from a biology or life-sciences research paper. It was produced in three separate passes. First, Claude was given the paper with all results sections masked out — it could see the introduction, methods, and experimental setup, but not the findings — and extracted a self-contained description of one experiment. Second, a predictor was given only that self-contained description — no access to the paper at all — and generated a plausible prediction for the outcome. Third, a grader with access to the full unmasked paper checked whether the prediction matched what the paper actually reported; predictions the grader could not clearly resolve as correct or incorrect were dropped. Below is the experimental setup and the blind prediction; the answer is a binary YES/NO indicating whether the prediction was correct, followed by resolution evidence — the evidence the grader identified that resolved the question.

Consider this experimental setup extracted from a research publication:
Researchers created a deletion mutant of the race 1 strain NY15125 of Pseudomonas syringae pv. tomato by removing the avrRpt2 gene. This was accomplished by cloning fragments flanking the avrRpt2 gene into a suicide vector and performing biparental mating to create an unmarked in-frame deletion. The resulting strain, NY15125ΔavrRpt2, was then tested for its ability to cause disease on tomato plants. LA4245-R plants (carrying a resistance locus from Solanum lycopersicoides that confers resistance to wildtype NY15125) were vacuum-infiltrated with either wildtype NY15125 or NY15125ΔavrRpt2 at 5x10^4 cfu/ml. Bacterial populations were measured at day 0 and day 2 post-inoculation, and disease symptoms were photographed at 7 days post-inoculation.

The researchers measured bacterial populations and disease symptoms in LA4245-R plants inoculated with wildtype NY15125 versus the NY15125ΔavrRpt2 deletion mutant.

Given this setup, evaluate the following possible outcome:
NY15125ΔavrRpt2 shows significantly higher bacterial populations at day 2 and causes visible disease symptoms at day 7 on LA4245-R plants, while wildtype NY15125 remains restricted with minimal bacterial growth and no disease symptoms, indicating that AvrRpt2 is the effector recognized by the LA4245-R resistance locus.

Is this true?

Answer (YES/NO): YES